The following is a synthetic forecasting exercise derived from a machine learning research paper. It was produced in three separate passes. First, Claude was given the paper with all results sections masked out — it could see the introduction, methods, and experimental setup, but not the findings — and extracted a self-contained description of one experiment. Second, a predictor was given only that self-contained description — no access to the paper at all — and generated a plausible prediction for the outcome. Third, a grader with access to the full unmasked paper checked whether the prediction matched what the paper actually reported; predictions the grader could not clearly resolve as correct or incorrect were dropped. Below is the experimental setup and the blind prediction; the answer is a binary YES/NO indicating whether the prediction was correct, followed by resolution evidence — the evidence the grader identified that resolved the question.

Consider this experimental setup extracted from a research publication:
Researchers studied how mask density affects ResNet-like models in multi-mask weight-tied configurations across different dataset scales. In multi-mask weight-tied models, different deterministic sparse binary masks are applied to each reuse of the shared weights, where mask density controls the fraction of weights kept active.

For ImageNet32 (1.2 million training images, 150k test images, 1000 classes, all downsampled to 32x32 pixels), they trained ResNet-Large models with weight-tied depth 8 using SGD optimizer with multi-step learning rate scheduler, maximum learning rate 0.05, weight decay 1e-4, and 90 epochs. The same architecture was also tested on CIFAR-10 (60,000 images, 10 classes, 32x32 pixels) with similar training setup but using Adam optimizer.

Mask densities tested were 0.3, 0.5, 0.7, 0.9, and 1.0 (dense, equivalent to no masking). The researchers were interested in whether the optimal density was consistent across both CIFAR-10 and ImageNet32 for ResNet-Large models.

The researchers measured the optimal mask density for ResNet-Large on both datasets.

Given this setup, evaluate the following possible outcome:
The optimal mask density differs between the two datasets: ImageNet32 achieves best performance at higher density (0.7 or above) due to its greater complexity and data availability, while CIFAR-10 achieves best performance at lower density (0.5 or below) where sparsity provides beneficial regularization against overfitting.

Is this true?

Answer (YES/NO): NO